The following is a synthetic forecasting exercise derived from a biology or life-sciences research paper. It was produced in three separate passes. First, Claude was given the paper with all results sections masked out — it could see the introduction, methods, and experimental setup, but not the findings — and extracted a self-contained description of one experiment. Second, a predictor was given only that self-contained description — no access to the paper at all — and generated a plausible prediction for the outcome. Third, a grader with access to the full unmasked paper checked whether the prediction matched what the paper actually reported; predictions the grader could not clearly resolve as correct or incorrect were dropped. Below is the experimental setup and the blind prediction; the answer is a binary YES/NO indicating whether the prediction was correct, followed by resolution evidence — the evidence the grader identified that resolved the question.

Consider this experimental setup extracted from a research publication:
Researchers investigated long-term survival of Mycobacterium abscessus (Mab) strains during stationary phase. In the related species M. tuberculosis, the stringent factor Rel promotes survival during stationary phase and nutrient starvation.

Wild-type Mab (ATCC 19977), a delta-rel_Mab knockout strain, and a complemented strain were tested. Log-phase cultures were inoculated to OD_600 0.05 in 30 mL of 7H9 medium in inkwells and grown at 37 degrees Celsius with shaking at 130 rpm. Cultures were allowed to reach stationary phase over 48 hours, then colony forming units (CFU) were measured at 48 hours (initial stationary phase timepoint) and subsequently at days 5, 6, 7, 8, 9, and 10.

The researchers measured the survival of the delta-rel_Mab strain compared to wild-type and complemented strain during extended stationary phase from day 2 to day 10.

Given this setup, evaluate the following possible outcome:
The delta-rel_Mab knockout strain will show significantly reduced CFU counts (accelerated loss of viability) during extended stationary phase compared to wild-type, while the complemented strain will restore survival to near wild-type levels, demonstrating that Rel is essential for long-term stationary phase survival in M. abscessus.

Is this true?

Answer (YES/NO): NO